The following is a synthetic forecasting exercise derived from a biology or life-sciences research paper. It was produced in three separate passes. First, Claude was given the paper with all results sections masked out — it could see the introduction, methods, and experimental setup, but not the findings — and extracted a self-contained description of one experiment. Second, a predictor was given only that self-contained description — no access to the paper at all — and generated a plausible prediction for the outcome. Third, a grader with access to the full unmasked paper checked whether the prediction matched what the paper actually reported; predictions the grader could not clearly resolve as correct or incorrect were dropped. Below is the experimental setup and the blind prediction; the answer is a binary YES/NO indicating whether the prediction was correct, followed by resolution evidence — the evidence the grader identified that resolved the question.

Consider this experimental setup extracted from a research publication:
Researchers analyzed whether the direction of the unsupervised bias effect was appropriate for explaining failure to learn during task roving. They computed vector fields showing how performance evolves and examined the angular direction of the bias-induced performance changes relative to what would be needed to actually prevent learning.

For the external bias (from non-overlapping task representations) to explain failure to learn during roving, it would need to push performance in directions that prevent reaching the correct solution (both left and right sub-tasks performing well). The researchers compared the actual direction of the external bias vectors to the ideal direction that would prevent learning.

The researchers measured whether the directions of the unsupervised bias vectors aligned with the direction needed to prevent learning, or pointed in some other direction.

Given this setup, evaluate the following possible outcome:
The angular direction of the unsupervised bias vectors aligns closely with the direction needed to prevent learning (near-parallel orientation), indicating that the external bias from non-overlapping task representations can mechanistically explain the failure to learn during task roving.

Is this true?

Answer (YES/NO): NO